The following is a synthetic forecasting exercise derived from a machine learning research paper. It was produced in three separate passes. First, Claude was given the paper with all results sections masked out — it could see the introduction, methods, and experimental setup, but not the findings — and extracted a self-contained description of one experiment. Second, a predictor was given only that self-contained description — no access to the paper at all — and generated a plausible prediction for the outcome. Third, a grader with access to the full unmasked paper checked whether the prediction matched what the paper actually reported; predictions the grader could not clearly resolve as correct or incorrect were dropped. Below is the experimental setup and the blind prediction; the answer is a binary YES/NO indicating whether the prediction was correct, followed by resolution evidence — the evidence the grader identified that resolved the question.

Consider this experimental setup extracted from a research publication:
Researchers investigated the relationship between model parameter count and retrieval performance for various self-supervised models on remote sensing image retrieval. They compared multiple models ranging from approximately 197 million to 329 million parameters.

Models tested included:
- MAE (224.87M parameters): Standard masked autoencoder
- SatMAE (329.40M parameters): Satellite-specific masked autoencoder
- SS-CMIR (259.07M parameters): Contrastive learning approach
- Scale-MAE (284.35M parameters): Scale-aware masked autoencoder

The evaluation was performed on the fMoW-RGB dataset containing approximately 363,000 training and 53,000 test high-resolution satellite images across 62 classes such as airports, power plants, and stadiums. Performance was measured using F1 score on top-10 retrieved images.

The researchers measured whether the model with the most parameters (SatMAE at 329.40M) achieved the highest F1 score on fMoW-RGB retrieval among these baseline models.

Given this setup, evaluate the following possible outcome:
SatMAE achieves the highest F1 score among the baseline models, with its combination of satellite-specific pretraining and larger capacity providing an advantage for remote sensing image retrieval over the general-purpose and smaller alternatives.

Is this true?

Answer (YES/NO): NO